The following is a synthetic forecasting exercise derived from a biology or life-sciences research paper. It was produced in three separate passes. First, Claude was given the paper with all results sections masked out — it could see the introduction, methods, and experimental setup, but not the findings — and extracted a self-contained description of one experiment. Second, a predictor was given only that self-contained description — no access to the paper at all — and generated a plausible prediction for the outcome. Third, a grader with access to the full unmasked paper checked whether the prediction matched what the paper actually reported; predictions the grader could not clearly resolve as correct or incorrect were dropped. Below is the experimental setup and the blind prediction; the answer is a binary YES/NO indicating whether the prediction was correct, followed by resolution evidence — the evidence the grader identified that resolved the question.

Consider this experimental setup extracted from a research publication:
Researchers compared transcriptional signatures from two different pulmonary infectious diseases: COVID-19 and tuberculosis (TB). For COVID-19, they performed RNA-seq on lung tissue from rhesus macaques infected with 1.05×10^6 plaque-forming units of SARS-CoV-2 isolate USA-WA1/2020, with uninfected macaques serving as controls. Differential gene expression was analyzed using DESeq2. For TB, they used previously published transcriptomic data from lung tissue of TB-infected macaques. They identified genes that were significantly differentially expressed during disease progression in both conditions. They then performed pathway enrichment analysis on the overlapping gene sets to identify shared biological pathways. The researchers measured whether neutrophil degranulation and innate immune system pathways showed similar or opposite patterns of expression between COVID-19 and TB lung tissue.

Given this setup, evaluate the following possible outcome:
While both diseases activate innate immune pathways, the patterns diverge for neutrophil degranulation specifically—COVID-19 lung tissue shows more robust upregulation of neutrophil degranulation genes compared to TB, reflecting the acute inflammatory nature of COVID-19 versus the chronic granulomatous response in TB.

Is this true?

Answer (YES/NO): NO